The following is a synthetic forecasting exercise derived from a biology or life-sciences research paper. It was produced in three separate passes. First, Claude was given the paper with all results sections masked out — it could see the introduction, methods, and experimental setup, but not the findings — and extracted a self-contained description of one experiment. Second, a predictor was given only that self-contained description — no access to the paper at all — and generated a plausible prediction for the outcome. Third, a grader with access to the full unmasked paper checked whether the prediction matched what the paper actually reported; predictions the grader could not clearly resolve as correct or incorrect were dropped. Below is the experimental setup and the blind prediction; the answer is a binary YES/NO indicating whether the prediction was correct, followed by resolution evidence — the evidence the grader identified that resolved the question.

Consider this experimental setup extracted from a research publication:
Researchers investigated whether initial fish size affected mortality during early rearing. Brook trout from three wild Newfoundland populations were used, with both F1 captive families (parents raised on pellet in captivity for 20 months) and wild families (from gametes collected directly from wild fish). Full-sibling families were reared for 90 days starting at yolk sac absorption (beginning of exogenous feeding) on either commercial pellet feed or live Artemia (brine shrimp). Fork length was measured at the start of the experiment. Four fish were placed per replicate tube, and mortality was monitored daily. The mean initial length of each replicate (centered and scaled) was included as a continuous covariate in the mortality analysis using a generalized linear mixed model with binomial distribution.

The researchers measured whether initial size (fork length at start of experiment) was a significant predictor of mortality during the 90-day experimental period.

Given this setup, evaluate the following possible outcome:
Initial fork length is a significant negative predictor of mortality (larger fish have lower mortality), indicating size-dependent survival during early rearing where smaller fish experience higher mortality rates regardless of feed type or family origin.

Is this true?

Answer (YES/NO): NO